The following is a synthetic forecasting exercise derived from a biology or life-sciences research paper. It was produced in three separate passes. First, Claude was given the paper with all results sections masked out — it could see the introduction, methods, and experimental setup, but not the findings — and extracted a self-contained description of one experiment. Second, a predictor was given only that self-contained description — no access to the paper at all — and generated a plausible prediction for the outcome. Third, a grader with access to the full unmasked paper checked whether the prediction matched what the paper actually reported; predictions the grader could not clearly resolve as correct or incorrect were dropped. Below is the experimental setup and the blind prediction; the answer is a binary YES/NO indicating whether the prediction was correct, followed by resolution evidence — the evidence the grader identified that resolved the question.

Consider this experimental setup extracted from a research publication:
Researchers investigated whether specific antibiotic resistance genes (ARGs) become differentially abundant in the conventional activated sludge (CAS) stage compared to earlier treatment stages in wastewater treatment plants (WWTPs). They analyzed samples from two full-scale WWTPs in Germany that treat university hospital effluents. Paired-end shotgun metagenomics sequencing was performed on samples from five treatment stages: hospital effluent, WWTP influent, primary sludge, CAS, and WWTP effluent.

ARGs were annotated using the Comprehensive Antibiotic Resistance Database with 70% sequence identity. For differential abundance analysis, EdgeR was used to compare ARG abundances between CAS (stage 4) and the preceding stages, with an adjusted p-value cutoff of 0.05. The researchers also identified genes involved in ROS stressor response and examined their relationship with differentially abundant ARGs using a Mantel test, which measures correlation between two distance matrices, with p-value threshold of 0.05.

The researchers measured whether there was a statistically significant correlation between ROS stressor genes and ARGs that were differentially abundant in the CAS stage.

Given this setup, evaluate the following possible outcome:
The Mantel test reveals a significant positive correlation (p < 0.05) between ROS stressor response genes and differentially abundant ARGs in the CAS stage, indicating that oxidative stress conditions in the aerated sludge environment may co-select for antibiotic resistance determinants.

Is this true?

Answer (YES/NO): YES